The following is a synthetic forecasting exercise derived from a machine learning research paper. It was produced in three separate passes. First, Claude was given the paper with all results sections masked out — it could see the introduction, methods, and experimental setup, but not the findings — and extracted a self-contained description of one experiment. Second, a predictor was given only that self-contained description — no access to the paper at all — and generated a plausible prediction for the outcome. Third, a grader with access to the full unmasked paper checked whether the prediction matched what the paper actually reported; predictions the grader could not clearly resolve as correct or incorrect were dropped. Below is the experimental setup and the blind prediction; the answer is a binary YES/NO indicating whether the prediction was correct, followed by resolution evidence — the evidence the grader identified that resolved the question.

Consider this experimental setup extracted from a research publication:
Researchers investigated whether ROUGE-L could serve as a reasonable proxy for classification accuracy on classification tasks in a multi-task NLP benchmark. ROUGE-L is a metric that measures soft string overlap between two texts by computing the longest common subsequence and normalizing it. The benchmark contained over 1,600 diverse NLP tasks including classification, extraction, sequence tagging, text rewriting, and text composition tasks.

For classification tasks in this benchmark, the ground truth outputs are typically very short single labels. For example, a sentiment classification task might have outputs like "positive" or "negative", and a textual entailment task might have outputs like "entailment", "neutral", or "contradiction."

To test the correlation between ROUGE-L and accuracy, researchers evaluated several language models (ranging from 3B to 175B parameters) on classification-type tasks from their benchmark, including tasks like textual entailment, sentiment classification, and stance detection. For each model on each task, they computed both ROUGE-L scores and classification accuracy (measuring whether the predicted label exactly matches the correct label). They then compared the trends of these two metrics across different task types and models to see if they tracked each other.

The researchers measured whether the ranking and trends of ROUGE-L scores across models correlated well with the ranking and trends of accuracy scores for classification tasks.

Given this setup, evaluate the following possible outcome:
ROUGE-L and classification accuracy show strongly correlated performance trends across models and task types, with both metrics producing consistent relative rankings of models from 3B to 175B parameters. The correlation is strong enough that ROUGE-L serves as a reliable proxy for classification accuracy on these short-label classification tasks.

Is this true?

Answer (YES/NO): YES